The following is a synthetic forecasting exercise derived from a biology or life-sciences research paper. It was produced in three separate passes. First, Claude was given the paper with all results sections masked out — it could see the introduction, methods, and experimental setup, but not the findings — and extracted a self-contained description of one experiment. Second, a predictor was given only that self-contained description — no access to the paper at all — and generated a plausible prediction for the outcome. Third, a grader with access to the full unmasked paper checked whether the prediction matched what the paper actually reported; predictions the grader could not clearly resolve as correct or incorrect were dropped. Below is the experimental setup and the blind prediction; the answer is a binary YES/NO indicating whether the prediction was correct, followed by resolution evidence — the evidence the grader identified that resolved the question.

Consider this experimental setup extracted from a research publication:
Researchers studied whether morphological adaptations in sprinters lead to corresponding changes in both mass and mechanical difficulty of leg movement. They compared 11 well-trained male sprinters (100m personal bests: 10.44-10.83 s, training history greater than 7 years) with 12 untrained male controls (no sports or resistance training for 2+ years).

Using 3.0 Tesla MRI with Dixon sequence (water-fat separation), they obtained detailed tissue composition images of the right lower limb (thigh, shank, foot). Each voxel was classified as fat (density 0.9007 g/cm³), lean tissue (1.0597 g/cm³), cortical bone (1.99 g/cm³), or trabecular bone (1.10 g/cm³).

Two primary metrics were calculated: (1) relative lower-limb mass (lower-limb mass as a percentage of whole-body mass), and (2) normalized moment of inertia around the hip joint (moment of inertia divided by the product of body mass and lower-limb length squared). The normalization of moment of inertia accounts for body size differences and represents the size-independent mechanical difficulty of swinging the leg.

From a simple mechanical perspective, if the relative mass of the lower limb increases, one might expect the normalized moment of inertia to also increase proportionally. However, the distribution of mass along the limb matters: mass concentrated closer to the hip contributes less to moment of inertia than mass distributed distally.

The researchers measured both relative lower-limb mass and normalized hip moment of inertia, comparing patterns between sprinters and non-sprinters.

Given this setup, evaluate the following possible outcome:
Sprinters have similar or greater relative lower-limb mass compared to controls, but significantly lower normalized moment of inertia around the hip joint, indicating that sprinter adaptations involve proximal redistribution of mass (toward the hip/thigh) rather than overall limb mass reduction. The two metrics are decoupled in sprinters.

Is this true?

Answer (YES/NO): NO